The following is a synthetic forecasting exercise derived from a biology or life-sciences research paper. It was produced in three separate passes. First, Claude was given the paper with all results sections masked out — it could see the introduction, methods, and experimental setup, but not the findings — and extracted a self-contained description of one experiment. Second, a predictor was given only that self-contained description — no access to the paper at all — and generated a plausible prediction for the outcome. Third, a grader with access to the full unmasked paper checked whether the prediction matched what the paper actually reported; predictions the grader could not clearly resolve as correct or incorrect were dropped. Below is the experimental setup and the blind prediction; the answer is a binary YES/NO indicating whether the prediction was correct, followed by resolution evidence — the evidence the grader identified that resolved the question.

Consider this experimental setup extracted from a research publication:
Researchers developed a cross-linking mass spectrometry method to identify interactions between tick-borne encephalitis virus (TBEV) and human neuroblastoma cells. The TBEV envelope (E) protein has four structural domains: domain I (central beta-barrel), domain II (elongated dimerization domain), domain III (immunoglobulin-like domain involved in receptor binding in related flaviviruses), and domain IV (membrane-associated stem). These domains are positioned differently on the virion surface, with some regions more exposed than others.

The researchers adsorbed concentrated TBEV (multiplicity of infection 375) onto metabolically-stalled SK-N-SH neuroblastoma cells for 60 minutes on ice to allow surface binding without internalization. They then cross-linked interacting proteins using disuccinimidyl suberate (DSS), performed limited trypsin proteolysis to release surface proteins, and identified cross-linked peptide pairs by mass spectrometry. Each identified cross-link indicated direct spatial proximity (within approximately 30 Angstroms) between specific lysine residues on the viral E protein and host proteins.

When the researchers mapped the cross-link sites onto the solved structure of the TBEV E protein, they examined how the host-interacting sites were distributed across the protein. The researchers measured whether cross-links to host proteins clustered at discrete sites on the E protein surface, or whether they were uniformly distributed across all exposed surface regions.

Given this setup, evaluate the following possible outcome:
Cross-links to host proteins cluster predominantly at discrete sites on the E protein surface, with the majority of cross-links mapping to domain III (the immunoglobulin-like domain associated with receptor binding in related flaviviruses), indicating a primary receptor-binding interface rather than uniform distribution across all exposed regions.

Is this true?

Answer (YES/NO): NO